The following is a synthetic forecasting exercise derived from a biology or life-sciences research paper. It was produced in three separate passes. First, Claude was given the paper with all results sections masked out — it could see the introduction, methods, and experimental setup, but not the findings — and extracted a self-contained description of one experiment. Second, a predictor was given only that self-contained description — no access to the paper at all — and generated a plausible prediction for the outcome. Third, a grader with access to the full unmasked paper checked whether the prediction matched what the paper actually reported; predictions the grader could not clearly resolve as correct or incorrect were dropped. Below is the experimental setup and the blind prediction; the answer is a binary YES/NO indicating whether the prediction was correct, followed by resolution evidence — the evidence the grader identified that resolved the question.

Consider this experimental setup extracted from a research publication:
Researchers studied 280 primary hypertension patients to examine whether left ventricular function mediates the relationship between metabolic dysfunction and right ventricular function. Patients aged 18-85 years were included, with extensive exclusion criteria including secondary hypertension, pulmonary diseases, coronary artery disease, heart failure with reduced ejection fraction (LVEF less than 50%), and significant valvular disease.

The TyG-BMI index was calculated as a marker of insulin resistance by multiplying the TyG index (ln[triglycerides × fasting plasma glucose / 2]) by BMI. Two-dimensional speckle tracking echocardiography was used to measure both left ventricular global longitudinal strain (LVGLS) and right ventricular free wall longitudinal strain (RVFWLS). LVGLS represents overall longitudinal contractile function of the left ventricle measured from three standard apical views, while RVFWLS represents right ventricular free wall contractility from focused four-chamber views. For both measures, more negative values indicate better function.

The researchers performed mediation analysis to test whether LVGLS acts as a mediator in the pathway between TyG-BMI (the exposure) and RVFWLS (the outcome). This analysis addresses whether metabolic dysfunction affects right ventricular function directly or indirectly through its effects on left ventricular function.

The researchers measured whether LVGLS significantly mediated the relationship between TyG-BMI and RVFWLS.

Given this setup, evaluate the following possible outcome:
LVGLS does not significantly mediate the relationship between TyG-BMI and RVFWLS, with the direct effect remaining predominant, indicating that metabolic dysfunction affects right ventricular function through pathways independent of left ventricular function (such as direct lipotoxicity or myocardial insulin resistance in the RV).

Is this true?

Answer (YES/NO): YES